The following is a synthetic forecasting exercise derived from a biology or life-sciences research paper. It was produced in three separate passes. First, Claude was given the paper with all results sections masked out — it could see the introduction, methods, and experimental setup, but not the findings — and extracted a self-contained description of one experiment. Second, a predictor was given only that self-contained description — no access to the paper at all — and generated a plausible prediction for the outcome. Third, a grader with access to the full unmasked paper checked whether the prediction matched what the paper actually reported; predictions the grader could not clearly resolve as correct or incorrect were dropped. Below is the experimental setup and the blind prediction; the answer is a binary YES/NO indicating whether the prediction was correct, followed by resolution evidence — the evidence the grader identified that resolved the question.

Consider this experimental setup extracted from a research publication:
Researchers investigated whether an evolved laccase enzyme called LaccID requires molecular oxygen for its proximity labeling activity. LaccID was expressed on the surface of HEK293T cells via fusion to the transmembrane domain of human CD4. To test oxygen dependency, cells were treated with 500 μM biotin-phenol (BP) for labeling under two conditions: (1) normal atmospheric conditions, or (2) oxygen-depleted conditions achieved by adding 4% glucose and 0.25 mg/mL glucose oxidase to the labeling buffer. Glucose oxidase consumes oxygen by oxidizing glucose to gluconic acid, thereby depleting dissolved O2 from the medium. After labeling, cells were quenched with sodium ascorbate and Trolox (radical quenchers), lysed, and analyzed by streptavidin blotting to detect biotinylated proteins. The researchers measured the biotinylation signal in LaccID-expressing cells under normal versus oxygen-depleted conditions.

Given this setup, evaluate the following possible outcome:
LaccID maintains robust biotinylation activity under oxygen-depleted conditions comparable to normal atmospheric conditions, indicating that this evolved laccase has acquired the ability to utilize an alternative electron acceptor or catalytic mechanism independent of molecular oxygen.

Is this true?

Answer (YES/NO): NO